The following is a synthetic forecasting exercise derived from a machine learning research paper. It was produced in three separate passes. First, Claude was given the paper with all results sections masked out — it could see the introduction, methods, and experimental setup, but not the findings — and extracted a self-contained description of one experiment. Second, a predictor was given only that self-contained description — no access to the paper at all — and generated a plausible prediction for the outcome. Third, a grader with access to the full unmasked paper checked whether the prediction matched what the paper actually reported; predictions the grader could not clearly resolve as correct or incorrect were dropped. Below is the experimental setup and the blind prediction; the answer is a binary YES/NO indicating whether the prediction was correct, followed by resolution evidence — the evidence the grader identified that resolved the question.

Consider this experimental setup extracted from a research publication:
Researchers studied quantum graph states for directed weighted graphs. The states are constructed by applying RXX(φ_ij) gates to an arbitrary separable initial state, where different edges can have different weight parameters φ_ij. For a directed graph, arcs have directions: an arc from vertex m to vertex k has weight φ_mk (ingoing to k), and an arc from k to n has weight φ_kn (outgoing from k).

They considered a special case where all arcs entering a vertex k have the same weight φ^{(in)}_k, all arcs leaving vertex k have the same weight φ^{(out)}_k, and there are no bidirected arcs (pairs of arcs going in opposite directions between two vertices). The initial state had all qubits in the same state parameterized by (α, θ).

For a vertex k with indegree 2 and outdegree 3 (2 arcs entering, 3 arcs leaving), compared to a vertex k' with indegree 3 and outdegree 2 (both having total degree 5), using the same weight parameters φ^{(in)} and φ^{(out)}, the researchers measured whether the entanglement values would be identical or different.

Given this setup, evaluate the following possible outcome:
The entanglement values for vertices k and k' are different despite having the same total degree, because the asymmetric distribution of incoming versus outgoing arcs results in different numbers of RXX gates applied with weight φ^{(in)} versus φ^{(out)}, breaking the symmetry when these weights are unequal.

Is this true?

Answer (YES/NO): YES